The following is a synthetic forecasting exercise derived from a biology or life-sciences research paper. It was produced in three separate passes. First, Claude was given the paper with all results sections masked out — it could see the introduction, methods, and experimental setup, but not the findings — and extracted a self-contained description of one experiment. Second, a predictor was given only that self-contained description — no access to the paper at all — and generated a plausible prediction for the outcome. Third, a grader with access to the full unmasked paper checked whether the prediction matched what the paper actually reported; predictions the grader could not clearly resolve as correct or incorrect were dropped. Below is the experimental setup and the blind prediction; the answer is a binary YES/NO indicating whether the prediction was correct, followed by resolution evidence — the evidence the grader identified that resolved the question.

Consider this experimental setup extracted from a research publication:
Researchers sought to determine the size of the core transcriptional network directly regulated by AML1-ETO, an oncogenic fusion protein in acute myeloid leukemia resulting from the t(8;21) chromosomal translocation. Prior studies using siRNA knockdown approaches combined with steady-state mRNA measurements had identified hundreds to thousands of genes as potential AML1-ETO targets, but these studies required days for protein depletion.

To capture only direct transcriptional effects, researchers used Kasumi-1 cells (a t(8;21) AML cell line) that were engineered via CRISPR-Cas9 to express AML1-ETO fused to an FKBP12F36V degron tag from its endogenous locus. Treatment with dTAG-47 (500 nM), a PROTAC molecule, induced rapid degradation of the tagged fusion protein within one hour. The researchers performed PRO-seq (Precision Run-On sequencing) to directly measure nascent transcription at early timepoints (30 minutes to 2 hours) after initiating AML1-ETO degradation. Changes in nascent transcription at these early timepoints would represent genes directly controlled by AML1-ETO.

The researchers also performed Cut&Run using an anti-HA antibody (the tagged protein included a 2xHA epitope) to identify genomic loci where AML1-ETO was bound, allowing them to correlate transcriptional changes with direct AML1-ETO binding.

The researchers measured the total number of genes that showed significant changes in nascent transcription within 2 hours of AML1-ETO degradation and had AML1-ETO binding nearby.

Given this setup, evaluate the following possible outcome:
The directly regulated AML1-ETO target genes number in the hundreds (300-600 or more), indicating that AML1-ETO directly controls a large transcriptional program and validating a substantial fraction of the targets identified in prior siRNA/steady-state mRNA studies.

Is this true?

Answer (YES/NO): NO